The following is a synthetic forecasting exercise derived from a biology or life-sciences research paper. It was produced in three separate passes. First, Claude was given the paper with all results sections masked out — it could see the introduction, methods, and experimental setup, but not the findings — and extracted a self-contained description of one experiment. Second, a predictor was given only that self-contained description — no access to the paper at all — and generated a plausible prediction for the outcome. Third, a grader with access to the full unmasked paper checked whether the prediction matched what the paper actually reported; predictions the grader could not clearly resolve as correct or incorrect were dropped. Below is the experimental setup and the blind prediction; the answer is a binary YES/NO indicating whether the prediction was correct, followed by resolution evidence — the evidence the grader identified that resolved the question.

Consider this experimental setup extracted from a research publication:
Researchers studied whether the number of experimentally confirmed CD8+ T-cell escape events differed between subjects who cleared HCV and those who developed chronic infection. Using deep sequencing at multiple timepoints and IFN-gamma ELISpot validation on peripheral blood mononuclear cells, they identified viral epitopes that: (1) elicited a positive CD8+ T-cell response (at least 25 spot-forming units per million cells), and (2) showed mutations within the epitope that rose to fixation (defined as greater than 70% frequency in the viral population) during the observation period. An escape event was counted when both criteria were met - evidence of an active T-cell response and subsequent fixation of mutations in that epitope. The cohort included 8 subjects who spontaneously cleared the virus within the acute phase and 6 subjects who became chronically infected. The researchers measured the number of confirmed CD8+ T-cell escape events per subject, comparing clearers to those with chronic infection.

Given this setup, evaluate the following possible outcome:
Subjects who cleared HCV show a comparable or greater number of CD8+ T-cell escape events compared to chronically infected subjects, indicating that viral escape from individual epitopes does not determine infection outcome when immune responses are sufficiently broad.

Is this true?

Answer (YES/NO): NO